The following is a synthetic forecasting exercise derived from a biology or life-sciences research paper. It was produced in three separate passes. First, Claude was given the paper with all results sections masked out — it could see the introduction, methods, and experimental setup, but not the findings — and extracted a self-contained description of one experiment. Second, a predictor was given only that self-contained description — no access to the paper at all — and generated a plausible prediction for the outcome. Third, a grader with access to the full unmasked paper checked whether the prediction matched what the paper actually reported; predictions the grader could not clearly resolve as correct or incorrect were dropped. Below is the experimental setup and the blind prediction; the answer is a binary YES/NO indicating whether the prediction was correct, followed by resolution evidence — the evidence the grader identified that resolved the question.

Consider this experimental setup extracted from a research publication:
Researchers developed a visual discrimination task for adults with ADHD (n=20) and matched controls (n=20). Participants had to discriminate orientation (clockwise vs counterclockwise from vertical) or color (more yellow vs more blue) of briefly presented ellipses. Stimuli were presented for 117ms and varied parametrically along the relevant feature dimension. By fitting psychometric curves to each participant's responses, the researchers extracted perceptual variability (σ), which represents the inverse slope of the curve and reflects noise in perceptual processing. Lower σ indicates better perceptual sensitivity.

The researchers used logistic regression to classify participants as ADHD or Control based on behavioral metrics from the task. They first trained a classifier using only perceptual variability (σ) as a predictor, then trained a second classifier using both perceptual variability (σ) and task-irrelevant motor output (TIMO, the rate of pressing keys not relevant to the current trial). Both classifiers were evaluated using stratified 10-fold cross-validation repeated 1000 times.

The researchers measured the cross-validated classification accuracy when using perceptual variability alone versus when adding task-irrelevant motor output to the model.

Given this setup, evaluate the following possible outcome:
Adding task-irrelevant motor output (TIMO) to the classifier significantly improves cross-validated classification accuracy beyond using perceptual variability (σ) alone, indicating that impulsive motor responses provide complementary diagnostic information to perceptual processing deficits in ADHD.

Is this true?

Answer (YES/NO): NO